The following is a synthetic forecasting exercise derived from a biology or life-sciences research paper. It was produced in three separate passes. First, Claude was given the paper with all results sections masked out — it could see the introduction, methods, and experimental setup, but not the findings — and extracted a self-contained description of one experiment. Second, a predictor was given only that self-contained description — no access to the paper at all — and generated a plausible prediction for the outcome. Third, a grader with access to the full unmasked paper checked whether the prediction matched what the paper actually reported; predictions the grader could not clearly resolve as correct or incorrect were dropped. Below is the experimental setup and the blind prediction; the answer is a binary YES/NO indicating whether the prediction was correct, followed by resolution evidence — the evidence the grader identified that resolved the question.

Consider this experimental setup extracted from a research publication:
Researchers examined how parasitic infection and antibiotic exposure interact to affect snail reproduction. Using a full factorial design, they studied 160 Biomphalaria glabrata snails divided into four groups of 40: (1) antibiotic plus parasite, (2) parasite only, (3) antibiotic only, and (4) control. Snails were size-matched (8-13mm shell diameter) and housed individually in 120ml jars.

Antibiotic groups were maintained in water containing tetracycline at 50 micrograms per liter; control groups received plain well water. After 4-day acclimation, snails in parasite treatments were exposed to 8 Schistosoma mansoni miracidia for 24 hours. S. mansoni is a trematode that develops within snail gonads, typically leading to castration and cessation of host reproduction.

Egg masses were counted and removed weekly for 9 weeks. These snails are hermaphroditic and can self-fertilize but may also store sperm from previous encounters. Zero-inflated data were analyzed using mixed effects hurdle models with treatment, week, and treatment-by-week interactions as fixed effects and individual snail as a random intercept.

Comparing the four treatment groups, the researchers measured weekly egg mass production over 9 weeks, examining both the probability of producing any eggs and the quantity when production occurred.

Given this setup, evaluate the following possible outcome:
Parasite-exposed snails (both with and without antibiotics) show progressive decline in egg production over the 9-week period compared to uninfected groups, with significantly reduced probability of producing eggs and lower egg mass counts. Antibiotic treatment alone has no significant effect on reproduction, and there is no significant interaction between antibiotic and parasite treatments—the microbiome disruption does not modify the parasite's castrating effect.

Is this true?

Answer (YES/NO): NO